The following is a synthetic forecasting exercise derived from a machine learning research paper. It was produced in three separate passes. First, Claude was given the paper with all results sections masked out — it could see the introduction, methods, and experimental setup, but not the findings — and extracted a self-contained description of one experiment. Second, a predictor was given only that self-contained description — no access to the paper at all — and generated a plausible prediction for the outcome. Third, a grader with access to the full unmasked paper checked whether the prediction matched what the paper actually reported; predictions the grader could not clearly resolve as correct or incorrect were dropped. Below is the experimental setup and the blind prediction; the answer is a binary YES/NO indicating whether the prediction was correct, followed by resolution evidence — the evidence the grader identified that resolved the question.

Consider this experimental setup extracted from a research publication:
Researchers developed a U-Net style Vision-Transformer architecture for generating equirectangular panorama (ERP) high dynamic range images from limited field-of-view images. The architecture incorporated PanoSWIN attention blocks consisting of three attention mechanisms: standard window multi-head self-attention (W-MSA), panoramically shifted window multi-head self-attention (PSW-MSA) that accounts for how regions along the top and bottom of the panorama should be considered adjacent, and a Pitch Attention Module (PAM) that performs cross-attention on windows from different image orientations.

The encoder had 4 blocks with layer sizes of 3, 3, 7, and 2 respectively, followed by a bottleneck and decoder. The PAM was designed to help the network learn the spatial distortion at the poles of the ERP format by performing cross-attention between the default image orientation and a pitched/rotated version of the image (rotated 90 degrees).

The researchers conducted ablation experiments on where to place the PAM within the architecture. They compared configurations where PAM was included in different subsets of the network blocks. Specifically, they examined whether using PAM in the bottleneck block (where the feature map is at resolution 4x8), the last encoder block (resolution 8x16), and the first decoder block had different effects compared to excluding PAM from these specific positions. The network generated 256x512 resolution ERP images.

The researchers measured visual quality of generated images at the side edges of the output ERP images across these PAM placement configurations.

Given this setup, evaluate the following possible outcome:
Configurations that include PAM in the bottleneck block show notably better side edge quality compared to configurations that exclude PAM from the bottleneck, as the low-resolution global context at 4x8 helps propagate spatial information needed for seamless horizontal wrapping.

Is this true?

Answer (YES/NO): NO